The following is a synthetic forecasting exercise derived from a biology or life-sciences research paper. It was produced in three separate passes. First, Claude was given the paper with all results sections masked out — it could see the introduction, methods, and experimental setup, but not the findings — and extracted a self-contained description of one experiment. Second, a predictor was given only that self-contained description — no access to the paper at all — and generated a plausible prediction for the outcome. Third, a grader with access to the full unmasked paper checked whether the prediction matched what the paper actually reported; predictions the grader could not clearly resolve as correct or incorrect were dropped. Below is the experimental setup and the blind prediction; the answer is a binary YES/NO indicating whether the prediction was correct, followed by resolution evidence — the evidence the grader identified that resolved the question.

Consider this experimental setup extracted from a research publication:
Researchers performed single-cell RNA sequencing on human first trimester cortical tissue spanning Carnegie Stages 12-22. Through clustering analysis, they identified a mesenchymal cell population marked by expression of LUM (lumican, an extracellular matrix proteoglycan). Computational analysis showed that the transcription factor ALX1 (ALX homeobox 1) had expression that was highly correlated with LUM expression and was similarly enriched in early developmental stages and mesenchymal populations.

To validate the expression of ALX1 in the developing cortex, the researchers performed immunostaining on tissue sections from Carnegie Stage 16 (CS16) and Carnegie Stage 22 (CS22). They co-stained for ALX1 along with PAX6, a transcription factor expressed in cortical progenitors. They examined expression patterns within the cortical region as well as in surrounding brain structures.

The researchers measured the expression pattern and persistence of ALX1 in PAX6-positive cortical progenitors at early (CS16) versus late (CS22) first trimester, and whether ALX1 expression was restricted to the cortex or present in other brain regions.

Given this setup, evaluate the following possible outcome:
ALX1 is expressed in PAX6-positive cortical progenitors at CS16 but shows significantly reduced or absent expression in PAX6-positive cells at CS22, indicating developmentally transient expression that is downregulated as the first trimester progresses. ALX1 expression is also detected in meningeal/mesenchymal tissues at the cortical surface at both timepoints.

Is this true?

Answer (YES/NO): NO